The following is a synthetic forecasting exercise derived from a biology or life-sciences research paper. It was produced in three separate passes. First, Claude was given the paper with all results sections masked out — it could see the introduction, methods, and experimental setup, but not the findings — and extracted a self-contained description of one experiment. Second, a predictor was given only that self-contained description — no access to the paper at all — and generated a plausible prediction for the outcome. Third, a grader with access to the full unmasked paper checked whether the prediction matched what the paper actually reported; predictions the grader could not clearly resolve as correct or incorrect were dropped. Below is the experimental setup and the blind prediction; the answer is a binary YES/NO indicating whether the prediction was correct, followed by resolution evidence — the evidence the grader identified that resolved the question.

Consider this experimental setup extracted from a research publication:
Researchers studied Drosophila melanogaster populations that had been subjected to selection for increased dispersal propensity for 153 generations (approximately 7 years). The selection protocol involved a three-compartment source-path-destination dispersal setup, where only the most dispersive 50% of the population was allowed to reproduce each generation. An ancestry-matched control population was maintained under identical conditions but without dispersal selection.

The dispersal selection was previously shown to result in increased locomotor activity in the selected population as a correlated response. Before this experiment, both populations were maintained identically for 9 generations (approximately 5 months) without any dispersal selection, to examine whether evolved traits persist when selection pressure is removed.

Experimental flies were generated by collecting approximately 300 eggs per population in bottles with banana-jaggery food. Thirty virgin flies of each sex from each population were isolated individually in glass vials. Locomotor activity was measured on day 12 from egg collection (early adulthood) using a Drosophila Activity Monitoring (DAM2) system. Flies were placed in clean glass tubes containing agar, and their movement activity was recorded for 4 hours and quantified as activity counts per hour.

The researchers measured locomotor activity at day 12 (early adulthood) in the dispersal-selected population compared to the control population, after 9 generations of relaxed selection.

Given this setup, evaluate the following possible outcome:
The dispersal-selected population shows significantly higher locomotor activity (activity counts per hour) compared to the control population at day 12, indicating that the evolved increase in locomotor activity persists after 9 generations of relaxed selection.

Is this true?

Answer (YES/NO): YES